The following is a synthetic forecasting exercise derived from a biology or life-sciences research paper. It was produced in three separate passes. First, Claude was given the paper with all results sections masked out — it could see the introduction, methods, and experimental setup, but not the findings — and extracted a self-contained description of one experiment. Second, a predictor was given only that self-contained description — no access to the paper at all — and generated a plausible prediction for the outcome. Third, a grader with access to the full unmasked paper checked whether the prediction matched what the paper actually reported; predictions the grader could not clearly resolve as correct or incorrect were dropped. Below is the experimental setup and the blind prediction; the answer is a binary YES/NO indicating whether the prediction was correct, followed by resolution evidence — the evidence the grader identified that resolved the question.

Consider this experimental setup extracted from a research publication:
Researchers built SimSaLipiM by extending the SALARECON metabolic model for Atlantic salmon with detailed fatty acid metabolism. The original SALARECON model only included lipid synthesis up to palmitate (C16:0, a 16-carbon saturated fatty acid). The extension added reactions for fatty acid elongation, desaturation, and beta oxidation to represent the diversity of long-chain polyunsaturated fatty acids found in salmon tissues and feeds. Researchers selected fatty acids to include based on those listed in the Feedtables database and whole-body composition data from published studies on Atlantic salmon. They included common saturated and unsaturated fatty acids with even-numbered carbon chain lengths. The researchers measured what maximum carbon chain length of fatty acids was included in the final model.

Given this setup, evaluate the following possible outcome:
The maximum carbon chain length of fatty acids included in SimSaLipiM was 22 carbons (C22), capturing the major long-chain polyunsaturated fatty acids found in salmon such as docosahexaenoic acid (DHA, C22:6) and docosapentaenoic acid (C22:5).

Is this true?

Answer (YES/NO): NO